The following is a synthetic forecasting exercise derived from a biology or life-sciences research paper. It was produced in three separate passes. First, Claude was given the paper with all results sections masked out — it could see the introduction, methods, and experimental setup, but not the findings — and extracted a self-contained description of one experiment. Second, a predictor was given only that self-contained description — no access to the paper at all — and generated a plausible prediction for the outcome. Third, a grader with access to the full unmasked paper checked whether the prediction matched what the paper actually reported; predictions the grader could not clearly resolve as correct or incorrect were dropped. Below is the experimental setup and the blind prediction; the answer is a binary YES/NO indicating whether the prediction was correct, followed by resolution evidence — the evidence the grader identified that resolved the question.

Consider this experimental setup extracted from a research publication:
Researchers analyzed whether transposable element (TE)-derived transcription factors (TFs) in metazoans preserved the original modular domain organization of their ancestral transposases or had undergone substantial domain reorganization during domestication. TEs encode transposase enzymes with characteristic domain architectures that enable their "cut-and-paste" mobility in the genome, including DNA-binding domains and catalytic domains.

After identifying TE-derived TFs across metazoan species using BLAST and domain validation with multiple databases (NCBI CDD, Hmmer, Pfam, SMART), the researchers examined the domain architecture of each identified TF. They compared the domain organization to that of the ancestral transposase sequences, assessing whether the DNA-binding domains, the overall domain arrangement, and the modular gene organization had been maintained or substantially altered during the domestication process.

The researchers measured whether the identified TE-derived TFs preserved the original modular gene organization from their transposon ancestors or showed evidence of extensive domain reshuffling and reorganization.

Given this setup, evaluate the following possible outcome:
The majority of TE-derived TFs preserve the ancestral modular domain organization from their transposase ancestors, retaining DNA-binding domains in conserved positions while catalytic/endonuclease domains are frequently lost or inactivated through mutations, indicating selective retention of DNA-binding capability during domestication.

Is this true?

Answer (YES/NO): NO